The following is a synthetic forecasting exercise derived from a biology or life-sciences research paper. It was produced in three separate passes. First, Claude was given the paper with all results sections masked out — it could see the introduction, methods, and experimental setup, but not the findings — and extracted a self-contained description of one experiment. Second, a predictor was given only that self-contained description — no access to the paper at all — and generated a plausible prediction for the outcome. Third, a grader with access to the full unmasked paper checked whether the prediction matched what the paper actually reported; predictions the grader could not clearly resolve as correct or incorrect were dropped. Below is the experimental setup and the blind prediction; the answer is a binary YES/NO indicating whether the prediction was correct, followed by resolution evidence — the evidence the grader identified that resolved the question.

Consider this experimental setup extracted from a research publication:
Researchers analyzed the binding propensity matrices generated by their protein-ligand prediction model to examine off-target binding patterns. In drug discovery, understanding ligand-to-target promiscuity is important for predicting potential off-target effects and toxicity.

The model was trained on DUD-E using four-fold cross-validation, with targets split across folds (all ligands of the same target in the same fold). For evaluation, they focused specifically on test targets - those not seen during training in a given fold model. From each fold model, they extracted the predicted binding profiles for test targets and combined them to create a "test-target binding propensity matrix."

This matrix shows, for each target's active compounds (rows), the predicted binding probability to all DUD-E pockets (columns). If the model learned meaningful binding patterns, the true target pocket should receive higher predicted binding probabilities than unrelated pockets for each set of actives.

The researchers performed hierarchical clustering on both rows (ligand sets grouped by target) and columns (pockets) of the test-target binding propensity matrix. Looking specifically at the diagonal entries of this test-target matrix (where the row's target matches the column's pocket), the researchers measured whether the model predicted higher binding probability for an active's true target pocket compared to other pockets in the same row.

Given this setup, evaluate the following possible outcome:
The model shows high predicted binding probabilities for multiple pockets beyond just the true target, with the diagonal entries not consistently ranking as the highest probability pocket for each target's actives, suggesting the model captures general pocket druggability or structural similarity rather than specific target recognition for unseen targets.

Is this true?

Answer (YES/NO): NO